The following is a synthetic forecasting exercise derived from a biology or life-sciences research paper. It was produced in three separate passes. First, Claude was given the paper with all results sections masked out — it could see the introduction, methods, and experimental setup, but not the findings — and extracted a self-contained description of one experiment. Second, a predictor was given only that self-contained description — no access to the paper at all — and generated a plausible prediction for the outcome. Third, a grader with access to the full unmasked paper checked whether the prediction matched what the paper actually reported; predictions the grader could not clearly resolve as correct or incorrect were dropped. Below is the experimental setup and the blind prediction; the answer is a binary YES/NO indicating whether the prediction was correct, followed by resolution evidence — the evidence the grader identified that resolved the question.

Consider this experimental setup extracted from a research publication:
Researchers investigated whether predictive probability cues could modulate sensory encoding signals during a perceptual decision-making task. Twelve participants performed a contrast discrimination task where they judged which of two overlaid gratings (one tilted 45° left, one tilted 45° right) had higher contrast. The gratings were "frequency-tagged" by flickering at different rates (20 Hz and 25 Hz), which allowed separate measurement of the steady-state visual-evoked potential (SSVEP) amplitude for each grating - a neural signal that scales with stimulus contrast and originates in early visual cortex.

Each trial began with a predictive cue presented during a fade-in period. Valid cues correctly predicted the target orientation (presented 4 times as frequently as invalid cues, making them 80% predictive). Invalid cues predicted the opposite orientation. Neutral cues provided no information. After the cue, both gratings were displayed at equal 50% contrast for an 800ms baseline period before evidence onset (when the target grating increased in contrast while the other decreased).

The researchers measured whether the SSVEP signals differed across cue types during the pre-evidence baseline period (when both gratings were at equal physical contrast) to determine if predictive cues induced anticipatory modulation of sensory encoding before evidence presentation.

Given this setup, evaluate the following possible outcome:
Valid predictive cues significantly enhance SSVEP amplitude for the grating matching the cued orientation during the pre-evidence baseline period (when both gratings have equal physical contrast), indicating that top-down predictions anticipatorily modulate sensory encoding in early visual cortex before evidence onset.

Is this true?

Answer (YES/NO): NO